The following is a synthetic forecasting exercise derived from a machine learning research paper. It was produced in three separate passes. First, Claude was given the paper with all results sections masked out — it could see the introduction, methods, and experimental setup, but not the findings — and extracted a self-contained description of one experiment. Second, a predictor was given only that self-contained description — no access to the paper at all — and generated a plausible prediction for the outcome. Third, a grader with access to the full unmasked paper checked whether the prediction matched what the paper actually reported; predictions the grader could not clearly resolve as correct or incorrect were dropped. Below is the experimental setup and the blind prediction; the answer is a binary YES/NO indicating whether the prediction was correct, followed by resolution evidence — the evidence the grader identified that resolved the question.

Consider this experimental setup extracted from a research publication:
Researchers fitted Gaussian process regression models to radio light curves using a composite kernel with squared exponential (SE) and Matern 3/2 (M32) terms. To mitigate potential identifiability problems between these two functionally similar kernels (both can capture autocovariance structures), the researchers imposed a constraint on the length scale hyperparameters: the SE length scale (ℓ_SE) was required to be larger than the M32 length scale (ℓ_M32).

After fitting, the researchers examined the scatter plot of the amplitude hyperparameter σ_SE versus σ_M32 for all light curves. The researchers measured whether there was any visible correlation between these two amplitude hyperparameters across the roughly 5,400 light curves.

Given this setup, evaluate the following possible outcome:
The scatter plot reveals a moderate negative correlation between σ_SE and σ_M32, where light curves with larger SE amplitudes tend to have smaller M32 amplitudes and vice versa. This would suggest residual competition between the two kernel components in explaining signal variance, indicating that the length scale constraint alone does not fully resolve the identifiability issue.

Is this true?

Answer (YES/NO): NO